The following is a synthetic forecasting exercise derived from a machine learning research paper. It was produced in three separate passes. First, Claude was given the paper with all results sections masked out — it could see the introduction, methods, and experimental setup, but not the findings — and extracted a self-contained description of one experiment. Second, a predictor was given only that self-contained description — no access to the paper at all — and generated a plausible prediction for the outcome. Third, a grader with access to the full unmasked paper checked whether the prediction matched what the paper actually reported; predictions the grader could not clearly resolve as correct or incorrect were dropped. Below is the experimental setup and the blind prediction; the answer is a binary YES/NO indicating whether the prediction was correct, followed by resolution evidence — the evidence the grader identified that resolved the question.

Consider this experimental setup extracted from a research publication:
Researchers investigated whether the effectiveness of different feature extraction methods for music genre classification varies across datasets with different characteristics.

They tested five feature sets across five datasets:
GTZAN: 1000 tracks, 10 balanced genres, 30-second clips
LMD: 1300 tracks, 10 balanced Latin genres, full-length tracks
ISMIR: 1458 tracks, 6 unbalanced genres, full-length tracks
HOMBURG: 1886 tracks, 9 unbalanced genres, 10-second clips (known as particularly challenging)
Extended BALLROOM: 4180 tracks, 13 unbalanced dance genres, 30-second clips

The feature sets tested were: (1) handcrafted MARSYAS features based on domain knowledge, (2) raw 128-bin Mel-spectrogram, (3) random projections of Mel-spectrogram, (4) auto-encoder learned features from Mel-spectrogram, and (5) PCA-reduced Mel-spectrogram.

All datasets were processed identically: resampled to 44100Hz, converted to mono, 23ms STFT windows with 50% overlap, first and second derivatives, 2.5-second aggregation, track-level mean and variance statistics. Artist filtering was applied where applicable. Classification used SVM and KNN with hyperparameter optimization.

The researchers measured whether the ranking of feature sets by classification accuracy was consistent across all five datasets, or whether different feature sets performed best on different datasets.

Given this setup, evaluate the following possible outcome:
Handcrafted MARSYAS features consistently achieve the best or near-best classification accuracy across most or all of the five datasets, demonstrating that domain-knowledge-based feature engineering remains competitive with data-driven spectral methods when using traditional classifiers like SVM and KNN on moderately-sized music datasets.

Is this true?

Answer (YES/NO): NO